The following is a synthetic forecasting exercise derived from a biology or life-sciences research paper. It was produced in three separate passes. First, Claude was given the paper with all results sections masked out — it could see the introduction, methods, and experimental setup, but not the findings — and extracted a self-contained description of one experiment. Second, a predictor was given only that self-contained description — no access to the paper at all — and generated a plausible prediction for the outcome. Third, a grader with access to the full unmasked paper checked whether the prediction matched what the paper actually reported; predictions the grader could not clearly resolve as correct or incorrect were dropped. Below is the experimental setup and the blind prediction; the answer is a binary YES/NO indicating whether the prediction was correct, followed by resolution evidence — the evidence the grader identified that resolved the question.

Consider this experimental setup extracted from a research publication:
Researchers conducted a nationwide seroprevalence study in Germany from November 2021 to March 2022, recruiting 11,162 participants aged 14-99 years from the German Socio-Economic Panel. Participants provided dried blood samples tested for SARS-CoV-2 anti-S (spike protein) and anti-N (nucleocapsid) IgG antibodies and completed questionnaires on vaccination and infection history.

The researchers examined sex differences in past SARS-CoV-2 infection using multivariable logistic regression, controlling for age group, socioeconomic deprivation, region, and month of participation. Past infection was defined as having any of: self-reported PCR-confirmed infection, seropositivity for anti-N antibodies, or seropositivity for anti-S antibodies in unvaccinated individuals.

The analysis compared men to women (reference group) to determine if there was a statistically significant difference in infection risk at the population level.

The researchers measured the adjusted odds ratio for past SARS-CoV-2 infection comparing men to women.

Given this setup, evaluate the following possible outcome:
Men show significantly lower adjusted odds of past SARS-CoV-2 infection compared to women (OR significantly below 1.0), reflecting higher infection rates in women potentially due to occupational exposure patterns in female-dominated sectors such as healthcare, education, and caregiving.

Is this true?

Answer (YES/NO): NO